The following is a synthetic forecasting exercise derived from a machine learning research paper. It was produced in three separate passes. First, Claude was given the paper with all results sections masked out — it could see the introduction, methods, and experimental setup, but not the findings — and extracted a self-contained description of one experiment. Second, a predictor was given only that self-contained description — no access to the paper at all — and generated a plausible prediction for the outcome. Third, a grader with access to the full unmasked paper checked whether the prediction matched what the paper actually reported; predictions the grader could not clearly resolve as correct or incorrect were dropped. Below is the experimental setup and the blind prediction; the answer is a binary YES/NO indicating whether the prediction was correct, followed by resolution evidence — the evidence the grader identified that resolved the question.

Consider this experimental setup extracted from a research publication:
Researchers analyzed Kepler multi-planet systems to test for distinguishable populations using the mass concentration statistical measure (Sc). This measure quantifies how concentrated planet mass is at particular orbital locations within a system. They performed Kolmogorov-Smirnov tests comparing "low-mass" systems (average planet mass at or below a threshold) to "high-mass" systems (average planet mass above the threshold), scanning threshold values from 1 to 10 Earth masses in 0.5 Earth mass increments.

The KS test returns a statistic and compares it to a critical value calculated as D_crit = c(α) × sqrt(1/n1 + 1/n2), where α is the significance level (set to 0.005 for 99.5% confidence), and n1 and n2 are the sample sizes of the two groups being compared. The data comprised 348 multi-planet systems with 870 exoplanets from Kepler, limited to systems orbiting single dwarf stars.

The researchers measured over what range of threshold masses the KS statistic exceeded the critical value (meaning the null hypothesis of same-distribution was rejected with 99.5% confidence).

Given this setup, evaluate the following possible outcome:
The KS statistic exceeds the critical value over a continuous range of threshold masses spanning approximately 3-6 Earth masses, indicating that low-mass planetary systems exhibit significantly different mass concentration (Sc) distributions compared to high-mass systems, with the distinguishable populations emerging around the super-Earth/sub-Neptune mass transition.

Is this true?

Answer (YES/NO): NO